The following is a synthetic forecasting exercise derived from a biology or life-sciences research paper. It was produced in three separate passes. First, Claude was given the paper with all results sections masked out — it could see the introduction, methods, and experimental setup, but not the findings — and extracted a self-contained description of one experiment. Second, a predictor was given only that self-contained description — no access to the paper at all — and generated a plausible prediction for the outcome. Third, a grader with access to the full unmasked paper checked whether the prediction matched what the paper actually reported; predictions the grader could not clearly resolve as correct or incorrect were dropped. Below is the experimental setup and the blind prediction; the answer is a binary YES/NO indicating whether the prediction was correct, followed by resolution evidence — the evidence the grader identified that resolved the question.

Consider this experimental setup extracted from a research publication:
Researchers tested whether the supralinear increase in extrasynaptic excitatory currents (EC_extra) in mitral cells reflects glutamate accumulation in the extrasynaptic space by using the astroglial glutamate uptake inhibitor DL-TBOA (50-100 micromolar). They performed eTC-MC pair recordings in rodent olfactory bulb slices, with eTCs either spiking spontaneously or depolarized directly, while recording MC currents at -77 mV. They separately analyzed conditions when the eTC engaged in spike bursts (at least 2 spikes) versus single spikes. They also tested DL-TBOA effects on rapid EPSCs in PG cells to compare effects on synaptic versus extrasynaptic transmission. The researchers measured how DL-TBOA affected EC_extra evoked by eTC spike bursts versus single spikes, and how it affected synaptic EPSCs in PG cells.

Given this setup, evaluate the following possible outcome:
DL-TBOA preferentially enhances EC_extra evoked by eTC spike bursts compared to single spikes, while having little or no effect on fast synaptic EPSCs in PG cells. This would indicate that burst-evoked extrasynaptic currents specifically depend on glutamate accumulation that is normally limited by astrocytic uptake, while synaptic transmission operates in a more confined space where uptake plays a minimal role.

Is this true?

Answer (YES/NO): YES